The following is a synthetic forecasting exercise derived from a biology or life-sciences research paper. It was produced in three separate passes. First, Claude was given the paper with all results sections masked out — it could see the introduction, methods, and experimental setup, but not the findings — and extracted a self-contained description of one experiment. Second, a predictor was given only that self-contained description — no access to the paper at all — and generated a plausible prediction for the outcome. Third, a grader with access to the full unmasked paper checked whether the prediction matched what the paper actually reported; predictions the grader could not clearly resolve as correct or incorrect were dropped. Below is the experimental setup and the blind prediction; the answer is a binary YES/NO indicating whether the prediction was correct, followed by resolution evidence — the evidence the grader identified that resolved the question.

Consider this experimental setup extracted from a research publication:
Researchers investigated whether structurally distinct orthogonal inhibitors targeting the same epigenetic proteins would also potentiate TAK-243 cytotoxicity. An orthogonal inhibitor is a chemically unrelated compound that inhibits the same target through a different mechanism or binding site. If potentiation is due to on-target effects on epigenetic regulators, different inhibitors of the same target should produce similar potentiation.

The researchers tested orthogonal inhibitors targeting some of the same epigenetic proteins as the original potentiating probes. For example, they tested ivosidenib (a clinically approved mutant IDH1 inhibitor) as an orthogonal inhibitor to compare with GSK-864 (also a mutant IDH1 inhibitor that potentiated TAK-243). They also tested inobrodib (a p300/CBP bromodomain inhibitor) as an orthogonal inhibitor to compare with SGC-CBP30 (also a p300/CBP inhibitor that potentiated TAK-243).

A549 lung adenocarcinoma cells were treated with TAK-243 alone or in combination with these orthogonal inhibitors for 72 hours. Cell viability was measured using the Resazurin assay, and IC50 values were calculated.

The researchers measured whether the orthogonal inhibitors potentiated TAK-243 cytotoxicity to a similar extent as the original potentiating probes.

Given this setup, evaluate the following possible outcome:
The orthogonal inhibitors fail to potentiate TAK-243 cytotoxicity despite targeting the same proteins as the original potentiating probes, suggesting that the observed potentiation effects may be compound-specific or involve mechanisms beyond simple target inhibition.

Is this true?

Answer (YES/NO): YES